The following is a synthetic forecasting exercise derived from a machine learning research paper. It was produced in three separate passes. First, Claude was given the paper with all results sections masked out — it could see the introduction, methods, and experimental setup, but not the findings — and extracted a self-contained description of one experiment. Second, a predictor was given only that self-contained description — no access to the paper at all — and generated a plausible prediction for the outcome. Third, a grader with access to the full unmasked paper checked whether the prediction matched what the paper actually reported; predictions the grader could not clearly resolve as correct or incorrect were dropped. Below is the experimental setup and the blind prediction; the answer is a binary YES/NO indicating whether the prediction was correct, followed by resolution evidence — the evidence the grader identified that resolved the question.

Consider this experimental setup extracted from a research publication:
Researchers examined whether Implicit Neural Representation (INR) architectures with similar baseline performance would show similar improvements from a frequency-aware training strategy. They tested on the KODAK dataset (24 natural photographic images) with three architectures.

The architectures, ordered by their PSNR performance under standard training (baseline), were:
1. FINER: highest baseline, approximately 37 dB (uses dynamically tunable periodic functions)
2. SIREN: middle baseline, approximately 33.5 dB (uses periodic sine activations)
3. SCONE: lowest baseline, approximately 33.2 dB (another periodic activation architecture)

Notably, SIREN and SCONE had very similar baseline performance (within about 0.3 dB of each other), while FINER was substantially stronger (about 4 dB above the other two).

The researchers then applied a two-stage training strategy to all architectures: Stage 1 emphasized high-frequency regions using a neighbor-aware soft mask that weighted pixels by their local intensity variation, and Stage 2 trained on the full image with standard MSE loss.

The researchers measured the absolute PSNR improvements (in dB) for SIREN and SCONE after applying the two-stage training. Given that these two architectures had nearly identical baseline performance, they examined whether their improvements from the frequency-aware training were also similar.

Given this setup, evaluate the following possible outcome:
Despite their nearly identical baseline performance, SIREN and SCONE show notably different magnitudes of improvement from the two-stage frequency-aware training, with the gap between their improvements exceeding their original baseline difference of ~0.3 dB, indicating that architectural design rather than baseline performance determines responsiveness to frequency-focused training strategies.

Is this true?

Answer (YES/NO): YES